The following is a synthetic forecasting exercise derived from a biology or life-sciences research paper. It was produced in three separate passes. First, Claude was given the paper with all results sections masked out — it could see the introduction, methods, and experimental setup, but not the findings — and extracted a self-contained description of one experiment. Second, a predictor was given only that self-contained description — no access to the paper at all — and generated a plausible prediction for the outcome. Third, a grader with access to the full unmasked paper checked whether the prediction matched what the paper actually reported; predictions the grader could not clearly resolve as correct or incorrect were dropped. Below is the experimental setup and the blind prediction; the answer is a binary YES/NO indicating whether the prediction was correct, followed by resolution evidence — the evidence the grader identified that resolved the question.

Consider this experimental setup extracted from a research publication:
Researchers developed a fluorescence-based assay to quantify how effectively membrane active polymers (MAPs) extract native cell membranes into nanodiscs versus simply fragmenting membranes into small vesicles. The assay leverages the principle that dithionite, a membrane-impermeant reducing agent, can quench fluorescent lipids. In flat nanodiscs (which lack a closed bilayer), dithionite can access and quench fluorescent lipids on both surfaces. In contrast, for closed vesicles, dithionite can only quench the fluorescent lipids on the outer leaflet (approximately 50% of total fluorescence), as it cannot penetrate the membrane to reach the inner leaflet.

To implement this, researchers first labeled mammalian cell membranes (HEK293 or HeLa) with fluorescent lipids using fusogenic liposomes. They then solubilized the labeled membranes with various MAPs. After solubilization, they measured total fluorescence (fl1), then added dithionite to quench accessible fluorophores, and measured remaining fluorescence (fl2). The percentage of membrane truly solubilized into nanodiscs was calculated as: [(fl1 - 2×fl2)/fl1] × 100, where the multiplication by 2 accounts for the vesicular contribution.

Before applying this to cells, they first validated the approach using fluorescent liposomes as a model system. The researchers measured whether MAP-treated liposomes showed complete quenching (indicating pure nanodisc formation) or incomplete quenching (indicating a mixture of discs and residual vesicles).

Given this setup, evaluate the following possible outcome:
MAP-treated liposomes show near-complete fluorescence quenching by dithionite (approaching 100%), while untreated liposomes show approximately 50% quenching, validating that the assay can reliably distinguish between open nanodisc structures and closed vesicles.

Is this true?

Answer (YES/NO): NO